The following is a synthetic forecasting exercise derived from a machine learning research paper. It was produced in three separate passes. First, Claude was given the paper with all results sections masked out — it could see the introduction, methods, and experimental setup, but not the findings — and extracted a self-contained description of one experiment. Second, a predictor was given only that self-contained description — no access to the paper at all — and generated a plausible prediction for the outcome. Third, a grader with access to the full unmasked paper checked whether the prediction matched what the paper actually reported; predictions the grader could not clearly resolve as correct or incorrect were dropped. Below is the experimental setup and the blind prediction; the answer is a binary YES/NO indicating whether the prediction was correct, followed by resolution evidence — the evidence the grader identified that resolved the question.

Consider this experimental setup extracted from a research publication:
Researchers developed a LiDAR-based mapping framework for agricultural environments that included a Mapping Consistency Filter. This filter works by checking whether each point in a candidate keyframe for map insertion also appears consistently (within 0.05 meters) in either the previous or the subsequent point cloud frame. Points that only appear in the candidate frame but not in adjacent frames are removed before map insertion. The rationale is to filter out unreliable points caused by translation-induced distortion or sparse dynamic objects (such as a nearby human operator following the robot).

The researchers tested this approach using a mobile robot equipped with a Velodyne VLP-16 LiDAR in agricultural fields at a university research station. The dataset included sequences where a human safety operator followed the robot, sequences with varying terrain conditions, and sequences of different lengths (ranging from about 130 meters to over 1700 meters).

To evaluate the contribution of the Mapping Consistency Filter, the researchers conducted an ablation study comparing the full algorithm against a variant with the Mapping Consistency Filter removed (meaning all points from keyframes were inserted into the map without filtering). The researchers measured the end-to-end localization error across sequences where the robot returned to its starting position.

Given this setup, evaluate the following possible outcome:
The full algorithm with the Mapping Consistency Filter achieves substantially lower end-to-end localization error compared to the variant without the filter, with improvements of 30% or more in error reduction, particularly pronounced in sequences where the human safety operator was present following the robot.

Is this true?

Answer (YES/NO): NO